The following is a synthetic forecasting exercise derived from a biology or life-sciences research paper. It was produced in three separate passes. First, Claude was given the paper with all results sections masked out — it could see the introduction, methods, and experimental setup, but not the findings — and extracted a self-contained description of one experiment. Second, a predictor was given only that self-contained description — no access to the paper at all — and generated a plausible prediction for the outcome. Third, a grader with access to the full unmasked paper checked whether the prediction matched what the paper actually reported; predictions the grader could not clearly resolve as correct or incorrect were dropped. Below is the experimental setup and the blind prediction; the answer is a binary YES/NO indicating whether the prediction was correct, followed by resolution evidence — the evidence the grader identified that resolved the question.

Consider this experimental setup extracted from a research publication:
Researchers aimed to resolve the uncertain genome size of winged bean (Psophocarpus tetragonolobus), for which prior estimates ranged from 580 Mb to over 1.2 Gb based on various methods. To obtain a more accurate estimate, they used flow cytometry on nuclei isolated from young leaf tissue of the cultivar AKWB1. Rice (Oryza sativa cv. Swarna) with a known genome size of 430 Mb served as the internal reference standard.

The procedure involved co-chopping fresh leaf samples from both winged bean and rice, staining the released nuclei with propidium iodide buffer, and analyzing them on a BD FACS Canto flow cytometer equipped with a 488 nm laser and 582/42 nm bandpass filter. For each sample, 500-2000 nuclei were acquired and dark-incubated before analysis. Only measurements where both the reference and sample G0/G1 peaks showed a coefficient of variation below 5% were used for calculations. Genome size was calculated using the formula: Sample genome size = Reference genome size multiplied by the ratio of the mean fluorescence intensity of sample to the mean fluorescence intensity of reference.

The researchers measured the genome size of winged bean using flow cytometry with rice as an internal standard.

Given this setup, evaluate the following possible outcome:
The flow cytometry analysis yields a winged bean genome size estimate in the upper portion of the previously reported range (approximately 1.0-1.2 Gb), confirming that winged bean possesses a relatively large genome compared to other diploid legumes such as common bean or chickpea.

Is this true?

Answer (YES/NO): NO